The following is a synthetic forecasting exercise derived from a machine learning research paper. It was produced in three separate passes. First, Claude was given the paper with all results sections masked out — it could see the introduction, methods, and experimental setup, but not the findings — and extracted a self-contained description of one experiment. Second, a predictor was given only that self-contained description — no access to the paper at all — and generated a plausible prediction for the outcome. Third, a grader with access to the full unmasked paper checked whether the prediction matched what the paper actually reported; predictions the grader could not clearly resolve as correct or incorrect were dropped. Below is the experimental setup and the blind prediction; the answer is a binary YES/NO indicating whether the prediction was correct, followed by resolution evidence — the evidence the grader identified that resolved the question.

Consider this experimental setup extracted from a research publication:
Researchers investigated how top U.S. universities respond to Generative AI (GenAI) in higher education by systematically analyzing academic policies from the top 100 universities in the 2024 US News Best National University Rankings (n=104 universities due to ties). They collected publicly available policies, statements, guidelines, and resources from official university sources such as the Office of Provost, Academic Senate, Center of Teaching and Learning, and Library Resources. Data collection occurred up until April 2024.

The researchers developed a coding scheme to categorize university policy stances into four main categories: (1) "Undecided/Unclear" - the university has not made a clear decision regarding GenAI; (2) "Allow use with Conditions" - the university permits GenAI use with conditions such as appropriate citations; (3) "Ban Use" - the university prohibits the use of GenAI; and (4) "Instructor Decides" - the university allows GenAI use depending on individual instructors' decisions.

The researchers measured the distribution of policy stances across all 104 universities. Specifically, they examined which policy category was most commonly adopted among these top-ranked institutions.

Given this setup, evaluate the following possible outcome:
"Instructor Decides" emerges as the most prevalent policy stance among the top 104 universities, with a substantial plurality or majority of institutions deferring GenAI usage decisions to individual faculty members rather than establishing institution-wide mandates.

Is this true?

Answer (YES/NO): YES